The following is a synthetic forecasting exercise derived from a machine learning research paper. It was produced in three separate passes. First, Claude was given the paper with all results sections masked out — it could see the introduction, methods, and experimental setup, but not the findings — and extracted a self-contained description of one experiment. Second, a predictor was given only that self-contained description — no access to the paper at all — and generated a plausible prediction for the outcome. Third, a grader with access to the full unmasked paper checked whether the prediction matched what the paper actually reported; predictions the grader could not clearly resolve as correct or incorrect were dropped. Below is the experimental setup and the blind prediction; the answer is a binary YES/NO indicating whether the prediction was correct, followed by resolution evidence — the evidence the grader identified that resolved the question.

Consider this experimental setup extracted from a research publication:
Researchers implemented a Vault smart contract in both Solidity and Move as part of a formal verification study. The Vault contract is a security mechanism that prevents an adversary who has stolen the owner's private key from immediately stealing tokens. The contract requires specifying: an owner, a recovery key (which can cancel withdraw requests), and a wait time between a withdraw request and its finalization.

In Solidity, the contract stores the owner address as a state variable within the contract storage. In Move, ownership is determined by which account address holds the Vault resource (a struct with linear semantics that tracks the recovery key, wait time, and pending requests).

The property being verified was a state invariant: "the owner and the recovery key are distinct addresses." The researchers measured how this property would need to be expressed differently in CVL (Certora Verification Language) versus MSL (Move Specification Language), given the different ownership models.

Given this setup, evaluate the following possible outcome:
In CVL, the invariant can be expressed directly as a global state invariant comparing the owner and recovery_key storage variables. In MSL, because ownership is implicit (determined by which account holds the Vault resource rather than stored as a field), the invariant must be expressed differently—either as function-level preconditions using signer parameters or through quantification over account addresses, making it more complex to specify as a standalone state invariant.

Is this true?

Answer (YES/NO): YES